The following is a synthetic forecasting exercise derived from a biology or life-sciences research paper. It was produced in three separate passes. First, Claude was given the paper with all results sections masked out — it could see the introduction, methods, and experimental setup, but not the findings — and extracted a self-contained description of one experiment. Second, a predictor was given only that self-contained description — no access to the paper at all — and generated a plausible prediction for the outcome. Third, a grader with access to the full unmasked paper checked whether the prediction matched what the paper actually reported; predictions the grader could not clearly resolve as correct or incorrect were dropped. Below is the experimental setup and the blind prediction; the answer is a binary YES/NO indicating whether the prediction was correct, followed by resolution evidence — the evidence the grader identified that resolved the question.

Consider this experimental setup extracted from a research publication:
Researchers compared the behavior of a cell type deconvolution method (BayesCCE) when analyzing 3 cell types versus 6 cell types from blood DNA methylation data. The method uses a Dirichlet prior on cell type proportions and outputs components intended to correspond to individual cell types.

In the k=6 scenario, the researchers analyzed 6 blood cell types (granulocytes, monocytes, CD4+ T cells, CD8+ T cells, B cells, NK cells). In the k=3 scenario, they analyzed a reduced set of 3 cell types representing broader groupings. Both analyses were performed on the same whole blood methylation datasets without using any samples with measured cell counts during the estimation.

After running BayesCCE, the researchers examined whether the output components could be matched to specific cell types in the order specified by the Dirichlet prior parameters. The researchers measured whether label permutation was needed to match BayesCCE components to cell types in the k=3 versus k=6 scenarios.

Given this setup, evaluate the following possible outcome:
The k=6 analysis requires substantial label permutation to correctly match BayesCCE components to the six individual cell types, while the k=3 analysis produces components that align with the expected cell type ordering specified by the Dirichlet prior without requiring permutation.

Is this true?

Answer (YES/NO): YES